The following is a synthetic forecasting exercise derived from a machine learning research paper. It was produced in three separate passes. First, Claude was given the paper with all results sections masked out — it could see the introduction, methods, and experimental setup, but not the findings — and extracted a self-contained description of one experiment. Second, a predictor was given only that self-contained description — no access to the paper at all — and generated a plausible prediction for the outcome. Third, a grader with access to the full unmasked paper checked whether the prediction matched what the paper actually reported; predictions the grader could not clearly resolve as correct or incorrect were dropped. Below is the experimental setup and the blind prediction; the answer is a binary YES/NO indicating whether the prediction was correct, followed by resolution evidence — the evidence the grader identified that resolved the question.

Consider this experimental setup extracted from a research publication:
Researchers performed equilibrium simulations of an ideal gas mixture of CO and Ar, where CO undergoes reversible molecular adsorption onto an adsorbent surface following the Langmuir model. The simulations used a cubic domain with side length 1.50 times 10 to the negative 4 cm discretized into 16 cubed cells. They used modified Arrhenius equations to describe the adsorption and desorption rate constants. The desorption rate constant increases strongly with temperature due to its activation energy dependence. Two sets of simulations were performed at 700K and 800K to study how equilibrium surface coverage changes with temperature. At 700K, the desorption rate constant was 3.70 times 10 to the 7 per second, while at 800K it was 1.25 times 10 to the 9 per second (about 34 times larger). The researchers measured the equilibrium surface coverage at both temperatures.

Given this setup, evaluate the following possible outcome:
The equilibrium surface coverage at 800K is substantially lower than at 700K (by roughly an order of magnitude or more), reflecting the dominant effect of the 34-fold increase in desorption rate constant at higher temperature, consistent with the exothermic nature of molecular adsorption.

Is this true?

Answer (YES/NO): YES